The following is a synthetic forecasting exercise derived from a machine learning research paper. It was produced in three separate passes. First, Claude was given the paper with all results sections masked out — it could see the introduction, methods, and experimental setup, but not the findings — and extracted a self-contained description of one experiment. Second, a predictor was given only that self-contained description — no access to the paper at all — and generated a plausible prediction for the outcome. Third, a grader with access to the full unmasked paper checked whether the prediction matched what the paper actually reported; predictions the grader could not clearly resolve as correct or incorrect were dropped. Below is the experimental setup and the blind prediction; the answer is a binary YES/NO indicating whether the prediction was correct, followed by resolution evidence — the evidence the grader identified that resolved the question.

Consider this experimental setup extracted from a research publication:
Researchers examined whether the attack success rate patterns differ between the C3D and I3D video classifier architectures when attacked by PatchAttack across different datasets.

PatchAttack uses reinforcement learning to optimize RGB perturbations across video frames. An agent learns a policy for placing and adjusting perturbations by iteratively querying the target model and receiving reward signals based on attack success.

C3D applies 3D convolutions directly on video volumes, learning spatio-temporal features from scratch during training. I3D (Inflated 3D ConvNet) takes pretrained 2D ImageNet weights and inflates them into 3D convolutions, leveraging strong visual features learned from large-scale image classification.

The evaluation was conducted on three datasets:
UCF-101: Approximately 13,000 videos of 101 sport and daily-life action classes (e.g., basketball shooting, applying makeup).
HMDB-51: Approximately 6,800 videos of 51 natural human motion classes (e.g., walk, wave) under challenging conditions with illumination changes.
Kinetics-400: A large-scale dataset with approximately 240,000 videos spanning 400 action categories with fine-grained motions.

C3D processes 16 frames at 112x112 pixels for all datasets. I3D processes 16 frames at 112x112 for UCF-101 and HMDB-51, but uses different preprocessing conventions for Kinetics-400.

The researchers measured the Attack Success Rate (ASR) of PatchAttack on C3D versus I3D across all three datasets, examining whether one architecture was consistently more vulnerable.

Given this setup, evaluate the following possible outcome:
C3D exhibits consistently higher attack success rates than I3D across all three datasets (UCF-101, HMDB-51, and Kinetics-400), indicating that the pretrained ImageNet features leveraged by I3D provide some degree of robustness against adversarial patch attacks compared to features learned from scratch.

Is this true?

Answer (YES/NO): NO